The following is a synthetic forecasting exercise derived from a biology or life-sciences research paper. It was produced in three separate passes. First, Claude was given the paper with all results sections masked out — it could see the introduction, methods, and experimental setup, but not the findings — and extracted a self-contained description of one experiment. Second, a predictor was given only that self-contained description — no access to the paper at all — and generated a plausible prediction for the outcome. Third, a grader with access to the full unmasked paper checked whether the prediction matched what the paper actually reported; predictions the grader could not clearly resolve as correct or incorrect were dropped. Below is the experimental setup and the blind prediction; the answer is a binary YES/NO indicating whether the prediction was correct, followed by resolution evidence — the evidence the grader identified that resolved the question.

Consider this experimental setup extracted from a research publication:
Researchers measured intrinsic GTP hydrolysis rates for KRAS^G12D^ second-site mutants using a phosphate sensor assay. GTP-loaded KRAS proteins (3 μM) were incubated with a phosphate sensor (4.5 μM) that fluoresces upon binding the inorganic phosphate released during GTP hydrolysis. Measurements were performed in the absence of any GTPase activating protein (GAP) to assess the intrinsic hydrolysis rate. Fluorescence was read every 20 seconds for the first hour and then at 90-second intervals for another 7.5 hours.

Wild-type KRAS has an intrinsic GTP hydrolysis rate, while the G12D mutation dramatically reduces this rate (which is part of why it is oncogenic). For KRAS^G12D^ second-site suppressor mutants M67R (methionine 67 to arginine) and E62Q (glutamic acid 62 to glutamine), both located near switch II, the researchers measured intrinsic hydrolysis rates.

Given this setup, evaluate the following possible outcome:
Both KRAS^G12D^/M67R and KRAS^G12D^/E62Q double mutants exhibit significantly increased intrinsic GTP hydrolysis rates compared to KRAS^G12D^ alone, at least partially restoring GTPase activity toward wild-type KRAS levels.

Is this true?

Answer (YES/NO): NO